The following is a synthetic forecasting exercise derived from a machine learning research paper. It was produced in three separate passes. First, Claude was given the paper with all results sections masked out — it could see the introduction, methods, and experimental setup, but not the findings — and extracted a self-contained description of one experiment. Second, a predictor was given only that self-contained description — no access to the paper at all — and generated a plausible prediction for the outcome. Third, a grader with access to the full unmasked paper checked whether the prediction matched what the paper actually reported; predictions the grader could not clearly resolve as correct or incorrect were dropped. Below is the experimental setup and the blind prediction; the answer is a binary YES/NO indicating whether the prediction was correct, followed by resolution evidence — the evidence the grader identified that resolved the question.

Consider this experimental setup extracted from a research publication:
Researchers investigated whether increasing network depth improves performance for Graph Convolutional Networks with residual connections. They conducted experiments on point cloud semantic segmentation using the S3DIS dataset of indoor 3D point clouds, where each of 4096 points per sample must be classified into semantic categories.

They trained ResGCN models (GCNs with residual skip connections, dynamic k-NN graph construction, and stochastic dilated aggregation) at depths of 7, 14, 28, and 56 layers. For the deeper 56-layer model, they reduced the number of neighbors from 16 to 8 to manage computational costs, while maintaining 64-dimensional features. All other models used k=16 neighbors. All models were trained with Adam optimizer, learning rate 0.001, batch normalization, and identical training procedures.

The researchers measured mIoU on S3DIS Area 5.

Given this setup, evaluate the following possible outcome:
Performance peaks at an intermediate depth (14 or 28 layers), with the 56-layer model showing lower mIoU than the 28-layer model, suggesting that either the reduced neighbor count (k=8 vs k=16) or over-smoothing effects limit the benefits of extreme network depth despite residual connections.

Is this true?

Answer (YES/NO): NO